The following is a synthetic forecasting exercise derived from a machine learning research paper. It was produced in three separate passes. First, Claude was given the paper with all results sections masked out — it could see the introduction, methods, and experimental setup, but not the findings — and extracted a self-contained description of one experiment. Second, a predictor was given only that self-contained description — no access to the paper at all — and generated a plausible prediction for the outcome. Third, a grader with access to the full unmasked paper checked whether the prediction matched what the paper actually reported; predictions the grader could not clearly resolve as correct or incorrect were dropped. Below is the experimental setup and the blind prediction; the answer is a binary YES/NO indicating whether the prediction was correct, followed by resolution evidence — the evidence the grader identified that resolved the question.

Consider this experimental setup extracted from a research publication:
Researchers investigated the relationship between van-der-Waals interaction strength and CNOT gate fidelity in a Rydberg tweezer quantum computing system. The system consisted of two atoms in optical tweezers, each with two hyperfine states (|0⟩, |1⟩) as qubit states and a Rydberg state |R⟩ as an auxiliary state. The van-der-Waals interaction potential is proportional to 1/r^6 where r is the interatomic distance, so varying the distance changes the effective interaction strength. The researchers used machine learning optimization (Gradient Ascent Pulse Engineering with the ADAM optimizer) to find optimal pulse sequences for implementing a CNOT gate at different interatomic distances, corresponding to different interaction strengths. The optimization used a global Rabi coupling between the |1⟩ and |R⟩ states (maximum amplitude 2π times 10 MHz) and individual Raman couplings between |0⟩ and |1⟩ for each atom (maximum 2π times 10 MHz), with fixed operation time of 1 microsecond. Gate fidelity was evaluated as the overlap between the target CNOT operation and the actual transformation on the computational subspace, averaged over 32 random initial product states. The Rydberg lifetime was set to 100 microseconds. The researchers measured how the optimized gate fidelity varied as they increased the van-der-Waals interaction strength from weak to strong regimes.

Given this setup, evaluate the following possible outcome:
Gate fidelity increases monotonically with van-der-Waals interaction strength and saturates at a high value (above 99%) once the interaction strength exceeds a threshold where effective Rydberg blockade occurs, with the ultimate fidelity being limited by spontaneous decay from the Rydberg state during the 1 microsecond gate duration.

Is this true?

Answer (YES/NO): NO